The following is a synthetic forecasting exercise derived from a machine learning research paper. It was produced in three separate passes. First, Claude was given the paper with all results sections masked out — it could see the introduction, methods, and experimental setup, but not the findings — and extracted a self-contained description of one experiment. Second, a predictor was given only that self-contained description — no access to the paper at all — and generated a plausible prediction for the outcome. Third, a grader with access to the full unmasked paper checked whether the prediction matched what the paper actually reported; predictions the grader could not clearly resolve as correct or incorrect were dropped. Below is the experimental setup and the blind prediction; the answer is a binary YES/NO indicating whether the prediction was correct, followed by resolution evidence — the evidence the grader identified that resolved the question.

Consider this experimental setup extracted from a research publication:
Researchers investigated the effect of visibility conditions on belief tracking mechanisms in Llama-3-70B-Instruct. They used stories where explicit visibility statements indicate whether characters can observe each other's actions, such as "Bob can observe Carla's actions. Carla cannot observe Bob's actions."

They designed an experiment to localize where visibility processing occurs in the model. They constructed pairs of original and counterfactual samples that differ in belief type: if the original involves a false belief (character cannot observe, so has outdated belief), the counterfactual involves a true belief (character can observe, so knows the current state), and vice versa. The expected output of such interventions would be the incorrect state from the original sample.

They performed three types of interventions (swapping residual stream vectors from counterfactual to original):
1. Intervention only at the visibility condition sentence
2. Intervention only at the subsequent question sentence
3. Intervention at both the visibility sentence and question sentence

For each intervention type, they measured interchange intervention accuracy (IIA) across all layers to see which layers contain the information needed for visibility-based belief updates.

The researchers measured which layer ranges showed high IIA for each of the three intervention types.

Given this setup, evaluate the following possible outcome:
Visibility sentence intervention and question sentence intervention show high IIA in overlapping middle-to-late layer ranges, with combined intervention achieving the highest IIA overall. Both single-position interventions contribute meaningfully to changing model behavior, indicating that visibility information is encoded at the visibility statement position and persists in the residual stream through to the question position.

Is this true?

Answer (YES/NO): NO